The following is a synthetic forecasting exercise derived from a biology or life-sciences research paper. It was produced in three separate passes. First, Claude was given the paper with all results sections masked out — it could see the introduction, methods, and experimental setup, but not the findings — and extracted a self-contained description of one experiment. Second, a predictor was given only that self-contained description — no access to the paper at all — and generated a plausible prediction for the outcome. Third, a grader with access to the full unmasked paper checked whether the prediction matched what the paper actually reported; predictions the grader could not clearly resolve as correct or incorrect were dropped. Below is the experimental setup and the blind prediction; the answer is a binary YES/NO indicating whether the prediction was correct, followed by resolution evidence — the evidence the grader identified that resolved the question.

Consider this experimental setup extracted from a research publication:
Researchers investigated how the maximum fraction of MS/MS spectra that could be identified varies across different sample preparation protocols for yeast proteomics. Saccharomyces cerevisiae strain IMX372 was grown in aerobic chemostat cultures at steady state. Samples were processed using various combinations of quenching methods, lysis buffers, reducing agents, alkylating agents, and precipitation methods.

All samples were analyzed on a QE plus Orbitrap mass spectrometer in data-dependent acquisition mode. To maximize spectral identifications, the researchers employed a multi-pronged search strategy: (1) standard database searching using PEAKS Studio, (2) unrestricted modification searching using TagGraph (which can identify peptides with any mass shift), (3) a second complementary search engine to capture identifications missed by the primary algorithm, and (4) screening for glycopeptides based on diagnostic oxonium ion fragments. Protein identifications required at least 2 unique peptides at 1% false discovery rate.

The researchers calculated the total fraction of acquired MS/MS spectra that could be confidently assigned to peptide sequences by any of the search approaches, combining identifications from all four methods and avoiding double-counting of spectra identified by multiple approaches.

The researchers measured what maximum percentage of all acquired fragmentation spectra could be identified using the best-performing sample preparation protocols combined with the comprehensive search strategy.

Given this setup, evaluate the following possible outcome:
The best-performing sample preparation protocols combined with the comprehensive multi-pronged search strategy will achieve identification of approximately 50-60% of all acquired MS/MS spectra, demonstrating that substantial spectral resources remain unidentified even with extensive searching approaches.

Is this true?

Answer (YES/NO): NO